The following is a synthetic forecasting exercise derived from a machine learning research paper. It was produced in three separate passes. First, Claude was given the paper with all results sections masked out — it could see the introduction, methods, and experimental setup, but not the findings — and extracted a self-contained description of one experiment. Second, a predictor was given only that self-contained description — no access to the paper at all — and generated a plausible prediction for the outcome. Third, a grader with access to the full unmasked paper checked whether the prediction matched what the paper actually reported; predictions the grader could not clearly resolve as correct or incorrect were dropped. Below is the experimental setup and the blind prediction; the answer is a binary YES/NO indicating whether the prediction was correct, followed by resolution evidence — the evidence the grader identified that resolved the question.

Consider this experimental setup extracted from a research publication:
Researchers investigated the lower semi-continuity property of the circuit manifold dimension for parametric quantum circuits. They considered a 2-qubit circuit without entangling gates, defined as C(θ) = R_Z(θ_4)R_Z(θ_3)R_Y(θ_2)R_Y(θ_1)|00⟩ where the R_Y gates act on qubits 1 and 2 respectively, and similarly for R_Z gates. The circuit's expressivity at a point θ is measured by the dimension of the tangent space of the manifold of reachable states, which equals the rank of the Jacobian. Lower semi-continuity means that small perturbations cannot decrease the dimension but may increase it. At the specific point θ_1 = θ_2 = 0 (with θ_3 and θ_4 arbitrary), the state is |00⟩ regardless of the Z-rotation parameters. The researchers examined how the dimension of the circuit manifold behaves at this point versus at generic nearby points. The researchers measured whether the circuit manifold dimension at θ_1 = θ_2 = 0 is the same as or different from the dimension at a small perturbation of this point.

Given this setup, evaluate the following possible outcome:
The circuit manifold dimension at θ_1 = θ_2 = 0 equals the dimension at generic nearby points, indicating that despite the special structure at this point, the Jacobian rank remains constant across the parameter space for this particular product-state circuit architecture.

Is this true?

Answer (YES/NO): NO